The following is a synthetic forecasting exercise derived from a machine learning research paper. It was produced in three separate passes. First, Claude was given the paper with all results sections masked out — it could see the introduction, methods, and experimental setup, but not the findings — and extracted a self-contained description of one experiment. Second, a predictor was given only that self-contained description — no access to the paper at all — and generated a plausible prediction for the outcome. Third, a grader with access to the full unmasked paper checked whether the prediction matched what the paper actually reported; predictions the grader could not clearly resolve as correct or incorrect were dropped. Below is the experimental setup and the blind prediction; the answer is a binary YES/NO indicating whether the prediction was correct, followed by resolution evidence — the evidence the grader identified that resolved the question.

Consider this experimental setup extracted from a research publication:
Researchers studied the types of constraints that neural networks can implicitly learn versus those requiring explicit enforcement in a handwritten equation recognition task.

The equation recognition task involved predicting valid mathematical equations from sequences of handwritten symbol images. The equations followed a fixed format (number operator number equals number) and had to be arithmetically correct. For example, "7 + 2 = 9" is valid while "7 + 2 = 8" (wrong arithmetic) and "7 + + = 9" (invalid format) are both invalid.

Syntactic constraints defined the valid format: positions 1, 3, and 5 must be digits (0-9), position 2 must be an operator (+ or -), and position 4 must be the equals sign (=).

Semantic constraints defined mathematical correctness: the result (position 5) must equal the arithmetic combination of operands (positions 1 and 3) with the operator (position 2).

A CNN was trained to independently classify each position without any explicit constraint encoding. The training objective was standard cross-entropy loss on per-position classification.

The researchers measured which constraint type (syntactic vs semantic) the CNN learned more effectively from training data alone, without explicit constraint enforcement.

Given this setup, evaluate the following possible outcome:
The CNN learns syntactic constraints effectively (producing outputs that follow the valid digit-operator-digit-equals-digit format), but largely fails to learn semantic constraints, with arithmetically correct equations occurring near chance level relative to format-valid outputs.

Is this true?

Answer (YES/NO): NO